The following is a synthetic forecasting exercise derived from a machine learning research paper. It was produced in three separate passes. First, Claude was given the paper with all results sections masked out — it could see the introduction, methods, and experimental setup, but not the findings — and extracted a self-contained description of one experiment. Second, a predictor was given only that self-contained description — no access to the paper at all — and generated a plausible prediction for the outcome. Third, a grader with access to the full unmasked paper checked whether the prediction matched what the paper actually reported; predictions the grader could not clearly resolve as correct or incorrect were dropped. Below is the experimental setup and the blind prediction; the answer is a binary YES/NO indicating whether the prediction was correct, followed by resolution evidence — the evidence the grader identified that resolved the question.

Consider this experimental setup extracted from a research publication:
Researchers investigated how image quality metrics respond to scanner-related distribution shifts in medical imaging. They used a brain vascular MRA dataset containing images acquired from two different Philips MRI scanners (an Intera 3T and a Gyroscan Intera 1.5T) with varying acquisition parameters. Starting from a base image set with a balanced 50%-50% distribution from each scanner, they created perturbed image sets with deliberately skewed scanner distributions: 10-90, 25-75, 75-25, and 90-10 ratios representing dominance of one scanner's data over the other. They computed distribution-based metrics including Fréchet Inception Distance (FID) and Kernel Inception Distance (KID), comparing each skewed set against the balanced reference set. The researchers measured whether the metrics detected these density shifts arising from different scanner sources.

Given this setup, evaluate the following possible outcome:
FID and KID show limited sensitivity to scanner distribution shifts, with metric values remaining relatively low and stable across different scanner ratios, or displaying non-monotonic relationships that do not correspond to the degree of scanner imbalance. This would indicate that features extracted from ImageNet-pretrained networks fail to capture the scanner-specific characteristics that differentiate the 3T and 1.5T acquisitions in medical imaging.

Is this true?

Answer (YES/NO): NO